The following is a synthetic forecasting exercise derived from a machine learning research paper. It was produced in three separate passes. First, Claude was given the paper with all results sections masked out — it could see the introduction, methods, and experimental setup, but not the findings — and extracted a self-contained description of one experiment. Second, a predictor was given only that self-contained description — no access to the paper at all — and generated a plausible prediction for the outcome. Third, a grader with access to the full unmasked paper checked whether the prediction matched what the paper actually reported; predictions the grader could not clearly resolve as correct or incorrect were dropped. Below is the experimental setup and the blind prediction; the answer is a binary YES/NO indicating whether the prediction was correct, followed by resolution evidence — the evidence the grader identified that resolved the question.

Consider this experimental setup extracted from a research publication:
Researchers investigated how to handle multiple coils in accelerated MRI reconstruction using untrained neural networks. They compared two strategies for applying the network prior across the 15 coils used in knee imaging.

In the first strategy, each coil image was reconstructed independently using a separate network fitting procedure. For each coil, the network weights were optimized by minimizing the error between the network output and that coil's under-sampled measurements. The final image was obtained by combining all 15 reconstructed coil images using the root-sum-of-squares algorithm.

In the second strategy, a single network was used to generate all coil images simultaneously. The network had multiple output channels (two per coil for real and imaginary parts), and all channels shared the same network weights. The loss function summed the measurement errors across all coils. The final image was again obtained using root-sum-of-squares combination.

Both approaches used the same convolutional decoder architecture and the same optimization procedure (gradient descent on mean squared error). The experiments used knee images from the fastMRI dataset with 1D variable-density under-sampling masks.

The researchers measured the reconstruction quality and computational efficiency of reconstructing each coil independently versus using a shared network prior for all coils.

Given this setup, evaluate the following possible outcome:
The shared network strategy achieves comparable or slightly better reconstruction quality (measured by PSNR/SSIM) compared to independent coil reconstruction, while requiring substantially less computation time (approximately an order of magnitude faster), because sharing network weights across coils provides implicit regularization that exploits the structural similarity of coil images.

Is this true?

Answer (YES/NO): YES